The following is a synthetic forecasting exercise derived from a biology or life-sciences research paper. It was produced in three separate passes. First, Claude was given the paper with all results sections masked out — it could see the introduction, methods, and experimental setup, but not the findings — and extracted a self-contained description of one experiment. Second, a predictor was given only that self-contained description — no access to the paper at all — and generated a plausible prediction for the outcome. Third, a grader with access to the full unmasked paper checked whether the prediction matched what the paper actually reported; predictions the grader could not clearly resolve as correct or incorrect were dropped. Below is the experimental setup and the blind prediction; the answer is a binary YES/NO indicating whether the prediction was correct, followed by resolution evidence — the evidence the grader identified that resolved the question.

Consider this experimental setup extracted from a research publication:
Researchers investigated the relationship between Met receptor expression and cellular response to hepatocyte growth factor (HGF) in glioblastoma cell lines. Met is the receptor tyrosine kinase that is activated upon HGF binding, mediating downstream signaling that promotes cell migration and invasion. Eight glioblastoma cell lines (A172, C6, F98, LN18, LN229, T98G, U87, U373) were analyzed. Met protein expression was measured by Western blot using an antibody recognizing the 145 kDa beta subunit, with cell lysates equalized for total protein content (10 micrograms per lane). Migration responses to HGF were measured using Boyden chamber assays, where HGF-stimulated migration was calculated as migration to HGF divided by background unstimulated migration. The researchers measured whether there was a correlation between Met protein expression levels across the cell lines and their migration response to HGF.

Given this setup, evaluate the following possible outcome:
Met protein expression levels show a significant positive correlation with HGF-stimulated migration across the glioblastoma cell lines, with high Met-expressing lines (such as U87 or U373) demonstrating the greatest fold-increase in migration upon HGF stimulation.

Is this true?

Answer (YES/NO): NO